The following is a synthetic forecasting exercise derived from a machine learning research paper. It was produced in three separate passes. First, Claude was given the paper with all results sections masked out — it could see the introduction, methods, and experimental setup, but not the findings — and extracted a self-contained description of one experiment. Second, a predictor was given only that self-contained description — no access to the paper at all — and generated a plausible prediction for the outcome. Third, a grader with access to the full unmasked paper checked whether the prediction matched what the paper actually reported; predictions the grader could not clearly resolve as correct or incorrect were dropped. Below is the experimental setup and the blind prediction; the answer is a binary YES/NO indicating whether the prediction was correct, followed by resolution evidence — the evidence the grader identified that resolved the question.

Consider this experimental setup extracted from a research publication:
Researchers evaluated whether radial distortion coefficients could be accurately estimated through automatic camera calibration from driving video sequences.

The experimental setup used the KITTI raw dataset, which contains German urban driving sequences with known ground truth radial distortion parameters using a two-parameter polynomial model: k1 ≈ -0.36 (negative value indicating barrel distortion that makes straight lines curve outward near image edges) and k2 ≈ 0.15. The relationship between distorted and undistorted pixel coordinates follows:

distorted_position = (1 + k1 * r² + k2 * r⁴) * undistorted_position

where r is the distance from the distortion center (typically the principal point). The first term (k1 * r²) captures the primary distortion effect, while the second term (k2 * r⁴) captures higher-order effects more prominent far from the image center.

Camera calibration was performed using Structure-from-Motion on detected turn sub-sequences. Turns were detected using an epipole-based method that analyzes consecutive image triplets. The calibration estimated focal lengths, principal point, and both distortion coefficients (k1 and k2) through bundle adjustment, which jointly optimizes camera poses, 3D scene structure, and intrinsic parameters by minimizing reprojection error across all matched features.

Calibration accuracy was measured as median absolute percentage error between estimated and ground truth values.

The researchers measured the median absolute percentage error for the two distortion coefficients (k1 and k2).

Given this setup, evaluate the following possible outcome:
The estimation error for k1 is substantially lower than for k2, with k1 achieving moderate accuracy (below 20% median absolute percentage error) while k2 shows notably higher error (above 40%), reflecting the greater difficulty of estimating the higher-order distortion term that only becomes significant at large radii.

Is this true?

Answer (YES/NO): NO